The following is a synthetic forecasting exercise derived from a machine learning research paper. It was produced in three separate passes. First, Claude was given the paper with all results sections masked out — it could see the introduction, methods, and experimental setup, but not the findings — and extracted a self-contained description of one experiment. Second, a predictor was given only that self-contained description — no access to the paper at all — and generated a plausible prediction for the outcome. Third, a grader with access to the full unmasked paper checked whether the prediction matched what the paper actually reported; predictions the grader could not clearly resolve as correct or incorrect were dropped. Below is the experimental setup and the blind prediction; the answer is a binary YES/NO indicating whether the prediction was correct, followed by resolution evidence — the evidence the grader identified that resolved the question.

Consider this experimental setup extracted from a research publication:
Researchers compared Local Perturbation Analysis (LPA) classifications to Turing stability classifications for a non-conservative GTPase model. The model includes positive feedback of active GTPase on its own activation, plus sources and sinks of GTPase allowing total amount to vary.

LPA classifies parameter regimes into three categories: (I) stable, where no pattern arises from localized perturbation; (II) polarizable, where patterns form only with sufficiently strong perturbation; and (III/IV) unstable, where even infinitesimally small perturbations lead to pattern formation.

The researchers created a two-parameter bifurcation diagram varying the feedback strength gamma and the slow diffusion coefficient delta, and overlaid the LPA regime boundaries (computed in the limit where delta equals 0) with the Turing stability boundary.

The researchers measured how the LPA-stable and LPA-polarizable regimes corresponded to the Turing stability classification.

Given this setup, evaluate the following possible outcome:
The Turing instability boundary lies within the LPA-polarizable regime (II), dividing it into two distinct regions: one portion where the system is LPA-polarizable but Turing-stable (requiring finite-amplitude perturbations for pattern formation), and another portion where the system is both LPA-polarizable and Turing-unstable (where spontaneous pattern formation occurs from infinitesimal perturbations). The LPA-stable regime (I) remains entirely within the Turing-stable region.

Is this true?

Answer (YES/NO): NO